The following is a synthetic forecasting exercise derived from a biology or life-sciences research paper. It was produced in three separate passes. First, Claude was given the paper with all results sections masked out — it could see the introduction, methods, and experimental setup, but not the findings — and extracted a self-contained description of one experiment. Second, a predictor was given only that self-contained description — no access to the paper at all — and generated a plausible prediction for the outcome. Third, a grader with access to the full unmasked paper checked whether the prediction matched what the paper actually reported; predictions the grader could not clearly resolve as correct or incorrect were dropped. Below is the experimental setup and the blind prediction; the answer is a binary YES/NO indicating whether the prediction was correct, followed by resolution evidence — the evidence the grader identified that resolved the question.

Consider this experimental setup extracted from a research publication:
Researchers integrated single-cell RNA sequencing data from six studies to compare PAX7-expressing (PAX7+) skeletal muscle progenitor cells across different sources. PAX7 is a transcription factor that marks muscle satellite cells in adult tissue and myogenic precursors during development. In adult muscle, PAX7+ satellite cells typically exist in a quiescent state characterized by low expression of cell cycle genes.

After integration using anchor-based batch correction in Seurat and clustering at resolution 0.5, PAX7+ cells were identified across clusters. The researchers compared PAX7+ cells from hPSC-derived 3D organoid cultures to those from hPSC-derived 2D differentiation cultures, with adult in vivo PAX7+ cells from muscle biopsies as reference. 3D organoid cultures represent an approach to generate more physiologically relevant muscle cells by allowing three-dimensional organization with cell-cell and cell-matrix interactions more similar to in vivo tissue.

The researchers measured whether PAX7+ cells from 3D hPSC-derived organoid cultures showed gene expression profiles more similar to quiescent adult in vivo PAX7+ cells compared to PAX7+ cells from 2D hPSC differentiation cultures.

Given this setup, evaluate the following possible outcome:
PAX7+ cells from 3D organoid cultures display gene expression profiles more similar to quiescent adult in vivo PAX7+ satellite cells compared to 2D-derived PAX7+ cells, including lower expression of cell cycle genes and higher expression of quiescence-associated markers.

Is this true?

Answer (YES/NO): NO